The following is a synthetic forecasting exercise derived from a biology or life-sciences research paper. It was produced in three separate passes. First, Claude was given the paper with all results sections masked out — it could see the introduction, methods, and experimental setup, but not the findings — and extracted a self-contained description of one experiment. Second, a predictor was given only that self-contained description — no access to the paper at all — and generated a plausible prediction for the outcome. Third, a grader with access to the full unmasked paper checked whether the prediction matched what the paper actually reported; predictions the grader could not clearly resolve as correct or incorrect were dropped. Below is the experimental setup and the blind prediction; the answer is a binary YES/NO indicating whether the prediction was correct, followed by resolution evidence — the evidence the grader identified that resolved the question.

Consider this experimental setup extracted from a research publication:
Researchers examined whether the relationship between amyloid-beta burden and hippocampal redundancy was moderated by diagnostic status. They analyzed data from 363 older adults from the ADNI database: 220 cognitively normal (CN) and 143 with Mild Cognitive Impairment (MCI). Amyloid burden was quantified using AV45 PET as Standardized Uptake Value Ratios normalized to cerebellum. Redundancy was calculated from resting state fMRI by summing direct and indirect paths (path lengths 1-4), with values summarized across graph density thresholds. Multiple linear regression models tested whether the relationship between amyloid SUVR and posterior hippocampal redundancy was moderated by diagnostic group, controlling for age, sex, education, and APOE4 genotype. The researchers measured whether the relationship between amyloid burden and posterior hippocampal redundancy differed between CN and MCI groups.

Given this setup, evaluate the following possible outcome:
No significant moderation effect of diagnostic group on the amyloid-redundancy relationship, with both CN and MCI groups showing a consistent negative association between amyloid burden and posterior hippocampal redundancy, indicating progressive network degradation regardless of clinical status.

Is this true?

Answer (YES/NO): NO